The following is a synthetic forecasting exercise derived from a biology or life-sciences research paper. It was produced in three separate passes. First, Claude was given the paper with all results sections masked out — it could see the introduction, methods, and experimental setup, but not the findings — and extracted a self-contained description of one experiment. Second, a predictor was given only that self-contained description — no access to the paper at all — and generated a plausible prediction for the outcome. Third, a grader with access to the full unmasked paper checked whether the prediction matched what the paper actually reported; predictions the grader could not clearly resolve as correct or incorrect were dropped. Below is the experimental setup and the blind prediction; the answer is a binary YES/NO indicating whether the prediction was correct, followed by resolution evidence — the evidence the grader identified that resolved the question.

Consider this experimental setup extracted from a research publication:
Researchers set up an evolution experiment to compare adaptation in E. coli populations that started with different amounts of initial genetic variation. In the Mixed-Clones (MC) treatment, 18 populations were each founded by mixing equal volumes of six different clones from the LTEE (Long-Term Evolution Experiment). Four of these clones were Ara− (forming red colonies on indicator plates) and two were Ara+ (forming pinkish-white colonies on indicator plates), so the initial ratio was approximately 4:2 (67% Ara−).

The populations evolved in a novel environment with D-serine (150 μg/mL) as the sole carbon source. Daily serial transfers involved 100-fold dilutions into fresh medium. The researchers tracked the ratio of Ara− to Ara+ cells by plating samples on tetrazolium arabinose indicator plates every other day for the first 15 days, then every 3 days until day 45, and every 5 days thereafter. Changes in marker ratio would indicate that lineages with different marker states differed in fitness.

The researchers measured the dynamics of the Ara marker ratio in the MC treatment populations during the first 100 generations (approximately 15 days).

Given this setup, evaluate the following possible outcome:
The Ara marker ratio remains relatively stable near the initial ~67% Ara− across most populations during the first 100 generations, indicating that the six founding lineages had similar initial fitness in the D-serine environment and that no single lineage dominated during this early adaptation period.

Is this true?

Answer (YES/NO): NO